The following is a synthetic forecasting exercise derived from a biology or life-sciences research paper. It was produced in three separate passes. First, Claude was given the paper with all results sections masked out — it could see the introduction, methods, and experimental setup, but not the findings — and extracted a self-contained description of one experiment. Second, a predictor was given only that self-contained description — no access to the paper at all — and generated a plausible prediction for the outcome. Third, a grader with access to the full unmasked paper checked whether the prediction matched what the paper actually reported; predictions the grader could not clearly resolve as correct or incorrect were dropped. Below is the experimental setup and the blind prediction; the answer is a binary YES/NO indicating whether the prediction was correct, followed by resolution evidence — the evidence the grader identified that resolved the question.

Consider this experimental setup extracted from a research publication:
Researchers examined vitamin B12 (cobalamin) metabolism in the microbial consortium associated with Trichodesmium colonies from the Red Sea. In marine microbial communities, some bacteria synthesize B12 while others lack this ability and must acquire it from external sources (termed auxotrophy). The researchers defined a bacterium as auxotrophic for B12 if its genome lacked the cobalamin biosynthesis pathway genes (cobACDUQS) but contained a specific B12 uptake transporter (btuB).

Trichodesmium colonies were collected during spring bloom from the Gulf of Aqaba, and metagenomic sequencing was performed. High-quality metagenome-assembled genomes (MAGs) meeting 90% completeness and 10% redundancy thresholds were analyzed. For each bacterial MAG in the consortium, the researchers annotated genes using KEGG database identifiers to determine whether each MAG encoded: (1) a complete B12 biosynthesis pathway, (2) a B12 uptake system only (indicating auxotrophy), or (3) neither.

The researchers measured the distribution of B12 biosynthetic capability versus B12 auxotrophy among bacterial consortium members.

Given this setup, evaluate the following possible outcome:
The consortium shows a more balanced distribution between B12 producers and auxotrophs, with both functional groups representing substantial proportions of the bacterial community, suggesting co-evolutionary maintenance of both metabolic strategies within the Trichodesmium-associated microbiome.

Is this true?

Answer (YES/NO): NO